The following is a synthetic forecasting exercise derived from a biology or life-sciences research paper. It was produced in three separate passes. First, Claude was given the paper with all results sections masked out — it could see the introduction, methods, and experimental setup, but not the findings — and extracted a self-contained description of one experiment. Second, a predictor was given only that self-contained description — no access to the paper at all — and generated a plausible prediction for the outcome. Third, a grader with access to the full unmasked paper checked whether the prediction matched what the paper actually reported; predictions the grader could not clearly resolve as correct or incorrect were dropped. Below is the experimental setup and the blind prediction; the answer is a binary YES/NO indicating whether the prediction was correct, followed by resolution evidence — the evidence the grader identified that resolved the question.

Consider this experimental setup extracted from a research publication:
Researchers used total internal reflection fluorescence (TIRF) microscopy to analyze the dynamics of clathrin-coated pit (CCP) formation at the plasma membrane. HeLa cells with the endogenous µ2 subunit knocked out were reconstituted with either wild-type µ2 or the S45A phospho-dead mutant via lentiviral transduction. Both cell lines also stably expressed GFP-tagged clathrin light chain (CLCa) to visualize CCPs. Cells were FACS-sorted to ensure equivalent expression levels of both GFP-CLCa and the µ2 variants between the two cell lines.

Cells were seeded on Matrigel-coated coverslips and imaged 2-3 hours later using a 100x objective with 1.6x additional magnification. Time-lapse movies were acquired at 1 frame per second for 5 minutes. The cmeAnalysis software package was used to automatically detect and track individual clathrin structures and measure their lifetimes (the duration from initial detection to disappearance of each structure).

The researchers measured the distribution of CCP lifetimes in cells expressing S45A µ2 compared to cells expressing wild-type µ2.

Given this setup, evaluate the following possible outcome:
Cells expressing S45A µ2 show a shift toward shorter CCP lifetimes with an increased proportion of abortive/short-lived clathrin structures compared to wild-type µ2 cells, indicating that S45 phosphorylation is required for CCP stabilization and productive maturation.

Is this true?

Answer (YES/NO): NO